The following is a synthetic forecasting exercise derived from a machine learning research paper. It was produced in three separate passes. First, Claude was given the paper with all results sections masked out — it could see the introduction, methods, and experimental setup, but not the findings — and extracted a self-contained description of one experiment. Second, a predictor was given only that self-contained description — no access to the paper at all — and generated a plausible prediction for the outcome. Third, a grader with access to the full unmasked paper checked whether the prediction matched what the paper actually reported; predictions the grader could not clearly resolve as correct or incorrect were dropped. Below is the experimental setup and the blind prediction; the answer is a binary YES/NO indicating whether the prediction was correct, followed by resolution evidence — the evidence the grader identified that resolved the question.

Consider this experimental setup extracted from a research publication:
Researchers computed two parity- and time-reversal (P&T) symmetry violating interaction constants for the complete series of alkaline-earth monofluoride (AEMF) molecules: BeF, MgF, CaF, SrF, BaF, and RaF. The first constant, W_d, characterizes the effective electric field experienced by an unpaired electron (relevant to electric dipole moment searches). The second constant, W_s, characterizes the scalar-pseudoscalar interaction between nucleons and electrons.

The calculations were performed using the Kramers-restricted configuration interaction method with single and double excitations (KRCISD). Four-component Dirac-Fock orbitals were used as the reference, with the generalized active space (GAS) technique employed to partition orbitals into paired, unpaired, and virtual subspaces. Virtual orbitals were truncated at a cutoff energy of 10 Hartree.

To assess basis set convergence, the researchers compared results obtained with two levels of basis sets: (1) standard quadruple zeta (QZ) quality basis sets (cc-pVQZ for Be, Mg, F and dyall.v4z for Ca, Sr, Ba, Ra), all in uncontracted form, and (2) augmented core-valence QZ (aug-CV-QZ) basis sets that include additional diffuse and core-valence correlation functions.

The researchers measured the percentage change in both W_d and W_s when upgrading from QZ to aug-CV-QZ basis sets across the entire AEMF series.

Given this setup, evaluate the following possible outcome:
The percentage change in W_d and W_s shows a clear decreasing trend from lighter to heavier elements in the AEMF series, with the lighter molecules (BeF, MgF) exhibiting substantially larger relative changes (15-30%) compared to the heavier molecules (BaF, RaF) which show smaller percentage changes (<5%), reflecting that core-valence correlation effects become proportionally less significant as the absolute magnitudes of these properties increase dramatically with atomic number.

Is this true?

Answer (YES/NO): NO